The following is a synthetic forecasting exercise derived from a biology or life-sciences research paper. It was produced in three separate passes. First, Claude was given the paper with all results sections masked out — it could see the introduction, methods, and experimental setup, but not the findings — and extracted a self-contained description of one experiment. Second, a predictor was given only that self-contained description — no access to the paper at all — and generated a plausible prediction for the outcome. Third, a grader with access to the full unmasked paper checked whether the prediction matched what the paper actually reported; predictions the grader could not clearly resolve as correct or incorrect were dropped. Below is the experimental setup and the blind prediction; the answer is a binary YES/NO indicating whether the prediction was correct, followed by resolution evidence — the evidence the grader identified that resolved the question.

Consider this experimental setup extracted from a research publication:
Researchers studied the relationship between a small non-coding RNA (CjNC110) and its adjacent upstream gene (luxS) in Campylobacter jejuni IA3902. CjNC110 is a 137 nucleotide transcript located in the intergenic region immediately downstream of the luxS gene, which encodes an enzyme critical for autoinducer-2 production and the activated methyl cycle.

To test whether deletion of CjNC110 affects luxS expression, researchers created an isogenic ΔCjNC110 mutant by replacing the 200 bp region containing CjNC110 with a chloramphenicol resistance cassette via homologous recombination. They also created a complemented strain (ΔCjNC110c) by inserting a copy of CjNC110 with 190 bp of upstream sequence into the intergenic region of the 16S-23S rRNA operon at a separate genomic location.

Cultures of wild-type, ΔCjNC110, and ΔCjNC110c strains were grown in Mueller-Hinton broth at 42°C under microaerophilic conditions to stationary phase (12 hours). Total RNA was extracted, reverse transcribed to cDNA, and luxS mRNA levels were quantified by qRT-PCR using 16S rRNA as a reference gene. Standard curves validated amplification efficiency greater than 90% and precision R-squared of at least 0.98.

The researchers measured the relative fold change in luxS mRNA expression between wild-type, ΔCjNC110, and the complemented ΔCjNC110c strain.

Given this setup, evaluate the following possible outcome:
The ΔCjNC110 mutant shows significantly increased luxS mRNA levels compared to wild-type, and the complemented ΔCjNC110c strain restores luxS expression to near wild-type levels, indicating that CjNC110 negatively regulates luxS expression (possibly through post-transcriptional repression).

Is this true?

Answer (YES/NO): NO